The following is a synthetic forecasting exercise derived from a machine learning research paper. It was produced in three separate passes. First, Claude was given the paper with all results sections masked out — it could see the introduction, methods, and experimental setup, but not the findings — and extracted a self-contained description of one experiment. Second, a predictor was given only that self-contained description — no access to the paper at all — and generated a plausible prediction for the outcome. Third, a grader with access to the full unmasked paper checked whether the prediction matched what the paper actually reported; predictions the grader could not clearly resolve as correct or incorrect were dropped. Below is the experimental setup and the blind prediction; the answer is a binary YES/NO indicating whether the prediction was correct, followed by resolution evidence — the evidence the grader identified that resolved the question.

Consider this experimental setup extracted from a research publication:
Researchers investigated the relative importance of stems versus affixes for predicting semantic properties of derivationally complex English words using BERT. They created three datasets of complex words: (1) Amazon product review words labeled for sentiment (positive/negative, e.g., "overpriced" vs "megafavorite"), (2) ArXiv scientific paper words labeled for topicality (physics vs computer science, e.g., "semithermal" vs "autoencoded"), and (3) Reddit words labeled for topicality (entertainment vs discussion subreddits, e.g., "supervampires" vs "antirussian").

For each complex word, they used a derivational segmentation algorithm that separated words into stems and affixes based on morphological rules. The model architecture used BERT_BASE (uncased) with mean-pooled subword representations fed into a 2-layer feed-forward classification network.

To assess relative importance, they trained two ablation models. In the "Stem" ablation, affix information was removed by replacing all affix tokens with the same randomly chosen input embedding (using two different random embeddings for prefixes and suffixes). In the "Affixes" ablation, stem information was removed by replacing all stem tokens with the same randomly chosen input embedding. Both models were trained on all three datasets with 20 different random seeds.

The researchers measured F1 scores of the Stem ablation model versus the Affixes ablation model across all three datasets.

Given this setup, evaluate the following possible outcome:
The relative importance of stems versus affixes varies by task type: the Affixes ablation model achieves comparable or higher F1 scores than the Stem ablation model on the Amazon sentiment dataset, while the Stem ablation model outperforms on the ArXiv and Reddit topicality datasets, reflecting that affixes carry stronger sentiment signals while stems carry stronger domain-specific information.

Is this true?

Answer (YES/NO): NO